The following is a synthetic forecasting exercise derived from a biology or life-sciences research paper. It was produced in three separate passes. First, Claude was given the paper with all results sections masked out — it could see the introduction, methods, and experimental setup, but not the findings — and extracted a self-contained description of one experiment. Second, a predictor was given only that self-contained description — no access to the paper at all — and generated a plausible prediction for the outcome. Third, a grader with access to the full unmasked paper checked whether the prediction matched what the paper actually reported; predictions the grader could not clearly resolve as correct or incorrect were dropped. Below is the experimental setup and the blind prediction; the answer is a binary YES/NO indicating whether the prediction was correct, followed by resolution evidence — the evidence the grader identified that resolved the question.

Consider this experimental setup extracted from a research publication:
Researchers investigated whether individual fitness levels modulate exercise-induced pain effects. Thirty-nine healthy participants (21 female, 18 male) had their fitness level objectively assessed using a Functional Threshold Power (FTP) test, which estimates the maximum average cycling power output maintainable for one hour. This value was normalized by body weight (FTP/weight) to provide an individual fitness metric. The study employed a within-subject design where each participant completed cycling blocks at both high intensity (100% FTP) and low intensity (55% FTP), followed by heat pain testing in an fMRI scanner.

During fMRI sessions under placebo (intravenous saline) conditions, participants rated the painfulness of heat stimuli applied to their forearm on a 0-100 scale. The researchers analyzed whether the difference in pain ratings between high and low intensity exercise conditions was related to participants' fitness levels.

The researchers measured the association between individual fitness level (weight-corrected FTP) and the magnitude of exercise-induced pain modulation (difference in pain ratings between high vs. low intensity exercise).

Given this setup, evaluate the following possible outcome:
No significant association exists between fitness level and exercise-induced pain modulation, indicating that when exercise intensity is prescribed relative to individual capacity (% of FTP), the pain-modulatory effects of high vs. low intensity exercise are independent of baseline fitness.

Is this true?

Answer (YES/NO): NO